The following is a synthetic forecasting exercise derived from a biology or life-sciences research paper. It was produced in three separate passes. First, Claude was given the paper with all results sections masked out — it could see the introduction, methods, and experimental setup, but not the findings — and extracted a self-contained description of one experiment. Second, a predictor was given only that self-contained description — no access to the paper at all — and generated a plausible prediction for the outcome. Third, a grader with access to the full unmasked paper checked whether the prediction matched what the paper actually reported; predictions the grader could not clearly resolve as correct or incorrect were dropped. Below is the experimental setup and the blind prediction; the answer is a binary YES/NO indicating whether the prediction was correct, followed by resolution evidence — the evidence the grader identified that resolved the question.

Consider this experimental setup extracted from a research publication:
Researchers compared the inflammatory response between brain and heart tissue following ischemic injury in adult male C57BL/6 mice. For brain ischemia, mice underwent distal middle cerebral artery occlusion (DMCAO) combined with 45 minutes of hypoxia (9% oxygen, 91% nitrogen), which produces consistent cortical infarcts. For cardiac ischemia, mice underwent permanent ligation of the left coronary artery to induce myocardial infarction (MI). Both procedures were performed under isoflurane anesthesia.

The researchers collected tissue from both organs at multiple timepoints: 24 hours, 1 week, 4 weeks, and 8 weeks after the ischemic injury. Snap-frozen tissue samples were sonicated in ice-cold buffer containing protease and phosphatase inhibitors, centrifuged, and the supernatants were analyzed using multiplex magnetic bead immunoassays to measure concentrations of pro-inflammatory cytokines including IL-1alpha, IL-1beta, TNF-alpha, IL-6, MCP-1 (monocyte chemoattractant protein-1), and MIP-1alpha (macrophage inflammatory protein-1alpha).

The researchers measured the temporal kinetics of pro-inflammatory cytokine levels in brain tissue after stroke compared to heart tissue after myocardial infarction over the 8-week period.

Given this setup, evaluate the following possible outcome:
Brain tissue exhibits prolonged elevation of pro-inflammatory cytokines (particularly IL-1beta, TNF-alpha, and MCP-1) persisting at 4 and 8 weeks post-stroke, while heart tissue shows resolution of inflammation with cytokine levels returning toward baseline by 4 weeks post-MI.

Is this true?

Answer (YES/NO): NO